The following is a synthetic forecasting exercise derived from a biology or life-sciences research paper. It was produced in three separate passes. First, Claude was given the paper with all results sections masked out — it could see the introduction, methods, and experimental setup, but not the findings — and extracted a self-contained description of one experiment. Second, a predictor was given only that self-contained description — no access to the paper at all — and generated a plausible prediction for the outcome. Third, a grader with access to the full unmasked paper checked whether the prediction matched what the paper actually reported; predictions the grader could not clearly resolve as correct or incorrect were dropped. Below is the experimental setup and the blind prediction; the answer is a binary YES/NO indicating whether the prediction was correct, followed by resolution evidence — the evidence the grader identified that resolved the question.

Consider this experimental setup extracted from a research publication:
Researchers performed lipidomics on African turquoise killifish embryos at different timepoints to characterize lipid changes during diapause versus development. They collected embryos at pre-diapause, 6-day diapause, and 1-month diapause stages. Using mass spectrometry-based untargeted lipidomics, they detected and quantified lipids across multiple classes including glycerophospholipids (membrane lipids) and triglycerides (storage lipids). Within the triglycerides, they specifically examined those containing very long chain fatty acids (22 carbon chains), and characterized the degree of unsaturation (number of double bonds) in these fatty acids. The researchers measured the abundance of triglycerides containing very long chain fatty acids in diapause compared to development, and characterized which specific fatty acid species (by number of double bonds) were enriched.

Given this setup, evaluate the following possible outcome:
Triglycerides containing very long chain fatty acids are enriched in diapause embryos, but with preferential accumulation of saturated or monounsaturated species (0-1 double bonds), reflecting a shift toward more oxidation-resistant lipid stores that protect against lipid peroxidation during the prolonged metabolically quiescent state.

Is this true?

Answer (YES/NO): NO